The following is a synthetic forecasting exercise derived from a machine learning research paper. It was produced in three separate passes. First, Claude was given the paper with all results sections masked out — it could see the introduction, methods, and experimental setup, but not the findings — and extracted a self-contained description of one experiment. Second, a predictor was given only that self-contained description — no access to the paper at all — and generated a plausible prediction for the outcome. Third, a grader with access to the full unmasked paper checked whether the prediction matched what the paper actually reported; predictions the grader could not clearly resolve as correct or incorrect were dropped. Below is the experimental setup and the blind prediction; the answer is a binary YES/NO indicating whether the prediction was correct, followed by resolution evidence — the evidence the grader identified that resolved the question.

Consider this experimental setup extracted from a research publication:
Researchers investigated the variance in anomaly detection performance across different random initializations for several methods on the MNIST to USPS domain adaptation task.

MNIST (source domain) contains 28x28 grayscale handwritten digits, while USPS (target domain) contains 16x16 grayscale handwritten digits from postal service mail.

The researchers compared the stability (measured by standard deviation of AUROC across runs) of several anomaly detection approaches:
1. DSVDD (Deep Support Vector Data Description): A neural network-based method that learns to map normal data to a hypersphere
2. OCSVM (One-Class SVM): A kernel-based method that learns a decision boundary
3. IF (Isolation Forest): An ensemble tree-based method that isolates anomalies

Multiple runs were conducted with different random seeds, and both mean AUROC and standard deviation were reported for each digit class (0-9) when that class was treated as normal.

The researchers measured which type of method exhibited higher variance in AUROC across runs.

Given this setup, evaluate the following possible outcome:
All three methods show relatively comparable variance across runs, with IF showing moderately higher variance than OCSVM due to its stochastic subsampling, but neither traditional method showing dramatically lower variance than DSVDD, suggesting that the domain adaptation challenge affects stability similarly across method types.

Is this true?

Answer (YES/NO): NO